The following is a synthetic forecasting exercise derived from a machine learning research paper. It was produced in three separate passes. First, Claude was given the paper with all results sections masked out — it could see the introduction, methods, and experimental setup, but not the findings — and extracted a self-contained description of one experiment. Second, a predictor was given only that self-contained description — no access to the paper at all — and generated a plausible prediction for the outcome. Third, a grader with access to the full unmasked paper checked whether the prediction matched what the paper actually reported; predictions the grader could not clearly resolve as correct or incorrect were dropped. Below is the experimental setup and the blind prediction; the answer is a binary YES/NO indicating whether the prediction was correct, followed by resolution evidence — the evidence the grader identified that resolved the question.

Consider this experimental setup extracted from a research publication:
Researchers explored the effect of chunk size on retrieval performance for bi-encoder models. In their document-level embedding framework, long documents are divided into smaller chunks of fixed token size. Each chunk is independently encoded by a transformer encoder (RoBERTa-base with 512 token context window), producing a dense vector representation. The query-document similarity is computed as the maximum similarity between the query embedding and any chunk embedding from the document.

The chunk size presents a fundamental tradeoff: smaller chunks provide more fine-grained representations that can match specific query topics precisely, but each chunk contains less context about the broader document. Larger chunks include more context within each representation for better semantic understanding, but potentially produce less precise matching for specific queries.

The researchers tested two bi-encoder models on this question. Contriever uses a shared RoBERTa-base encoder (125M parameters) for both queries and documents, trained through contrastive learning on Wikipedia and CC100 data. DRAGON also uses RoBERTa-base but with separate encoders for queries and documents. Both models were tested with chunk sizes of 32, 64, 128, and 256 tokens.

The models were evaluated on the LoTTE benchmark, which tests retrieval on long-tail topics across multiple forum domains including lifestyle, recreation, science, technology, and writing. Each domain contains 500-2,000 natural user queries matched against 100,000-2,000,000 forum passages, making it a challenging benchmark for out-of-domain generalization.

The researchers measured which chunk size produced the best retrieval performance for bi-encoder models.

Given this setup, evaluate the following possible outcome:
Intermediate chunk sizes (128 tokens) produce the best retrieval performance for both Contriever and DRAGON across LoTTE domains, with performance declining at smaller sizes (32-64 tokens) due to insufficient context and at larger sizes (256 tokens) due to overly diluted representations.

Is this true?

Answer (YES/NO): NO